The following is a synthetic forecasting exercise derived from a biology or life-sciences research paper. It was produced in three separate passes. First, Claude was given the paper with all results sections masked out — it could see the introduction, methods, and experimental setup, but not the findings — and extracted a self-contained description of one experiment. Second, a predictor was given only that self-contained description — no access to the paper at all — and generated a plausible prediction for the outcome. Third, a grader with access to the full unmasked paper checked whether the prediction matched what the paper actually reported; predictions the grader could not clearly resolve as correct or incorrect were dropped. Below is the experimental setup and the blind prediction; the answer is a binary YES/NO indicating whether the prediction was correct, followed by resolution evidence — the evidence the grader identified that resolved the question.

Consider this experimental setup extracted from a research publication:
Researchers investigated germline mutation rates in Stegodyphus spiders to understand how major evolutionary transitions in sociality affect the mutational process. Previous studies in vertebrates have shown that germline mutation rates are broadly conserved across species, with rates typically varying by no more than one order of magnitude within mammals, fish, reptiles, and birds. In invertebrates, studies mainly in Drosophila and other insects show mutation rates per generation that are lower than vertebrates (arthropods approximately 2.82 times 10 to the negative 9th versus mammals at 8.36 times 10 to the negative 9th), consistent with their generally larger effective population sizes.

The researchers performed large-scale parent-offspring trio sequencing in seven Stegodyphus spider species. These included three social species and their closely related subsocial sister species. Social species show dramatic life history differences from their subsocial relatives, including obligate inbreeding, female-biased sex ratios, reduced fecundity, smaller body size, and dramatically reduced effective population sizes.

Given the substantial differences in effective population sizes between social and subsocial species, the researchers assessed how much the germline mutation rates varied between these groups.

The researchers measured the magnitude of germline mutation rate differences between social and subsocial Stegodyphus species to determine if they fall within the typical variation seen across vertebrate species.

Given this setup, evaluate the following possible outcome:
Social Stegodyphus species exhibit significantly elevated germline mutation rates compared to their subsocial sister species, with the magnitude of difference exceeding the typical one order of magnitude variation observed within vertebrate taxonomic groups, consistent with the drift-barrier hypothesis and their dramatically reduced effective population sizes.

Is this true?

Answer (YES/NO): NO